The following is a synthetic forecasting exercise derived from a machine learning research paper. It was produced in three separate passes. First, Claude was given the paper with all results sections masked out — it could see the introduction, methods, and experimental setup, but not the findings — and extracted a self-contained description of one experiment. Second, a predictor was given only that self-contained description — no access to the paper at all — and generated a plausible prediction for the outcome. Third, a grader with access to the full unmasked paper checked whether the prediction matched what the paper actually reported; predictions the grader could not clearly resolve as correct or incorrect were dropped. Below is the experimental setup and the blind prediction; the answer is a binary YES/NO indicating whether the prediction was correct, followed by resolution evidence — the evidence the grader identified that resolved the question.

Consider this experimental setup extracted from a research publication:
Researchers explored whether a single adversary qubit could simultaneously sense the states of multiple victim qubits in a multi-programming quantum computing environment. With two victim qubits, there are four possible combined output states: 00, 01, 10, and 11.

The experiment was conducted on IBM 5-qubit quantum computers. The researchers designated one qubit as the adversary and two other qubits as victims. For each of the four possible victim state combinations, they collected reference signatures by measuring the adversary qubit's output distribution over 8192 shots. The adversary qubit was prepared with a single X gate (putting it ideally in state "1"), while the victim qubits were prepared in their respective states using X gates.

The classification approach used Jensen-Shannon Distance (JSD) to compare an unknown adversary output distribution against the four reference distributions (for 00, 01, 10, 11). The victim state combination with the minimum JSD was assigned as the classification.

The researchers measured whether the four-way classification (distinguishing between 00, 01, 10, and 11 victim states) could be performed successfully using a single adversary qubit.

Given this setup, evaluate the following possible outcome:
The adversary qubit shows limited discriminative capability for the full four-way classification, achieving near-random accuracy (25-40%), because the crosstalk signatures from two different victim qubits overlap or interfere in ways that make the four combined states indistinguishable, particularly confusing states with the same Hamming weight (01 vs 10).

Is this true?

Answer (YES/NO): NO